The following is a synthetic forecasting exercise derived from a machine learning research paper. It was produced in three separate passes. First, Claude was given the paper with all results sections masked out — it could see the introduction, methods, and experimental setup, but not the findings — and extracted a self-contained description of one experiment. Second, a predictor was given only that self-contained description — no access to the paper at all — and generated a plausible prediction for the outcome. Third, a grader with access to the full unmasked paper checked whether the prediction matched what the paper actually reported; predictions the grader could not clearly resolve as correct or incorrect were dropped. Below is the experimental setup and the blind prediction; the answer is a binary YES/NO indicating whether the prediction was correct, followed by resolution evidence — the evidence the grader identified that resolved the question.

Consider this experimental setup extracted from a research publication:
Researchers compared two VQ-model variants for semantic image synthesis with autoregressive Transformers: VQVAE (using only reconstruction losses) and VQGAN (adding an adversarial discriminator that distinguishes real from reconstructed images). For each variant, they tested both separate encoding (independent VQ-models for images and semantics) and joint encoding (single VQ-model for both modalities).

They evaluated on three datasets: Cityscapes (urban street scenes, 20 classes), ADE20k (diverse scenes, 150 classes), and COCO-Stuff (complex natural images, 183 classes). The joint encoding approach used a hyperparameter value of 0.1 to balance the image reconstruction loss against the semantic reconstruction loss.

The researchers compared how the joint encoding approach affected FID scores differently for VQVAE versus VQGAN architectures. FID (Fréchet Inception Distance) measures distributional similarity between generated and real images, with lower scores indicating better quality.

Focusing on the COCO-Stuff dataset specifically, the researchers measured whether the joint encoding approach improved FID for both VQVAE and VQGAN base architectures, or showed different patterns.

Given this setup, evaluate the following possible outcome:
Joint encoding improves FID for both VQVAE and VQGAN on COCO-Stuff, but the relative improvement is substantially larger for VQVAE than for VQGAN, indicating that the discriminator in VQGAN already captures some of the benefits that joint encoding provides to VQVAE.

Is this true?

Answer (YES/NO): NO